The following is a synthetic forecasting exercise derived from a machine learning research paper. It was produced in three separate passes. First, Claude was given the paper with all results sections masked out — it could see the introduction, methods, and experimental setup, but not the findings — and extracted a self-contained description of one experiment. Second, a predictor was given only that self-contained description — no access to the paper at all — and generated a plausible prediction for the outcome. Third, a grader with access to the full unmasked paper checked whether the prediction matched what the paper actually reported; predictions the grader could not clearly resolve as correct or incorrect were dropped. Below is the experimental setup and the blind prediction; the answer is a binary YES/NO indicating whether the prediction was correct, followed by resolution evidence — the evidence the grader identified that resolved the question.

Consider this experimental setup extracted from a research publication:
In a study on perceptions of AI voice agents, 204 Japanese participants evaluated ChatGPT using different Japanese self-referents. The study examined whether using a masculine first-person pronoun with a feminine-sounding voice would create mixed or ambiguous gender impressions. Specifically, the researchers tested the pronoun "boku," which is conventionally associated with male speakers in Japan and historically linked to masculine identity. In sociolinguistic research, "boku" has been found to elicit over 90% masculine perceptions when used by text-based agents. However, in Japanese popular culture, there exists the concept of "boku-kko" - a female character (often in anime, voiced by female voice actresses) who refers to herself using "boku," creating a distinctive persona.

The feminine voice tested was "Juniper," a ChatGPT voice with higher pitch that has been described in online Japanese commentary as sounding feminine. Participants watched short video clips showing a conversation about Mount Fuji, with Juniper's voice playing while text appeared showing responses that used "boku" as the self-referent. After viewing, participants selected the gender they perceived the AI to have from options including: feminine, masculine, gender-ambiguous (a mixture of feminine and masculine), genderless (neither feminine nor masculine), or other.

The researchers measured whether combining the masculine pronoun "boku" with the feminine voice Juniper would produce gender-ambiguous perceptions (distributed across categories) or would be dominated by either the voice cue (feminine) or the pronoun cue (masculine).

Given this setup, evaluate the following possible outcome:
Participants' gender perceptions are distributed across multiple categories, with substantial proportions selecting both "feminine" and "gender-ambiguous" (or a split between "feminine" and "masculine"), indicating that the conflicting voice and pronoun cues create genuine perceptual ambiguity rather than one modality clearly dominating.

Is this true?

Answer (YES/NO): YES